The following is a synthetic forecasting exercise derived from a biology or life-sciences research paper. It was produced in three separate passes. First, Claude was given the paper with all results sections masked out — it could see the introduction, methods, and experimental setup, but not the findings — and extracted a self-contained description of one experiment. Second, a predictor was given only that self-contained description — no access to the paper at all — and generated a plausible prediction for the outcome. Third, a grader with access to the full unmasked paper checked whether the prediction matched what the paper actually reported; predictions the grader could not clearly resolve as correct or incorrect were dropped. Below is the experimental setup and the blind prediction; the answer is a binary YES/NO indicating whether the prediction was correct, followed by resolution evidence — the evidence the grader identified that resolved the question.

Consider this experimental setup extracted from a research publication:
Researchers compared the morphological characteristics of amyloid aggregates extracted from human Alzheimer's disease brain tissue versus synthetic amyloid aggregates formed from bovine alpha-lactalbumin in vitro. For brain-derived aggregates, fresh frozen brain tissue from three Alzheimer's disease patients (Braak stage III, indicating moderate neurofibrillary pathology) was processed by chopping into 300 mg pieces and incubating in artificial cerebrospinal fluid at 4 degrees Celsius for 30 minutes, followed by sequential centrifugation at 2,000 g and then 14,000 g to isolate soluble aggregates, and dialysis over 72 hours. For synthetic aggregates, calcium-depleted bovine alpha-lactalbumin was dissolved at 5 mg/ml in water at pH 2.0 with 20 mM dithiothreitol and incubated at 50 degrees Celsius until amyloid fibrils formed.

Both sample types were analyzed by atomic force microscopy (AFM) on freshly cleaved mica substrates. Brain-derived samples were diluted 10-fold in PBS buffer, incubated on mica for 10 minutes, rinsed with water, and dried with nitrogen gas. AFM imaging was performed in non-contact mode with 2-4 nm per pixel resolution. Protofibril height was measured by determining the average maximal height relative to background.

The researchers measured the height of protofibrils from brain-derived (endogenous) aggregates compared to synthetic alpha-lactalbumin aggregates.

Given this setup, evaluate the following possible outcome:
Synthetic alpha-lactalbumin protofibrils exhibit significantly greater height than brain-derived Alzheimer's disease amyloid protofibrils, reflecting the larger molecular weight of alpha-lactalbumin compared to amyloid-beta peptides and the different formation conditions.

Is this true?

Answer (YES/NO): NO